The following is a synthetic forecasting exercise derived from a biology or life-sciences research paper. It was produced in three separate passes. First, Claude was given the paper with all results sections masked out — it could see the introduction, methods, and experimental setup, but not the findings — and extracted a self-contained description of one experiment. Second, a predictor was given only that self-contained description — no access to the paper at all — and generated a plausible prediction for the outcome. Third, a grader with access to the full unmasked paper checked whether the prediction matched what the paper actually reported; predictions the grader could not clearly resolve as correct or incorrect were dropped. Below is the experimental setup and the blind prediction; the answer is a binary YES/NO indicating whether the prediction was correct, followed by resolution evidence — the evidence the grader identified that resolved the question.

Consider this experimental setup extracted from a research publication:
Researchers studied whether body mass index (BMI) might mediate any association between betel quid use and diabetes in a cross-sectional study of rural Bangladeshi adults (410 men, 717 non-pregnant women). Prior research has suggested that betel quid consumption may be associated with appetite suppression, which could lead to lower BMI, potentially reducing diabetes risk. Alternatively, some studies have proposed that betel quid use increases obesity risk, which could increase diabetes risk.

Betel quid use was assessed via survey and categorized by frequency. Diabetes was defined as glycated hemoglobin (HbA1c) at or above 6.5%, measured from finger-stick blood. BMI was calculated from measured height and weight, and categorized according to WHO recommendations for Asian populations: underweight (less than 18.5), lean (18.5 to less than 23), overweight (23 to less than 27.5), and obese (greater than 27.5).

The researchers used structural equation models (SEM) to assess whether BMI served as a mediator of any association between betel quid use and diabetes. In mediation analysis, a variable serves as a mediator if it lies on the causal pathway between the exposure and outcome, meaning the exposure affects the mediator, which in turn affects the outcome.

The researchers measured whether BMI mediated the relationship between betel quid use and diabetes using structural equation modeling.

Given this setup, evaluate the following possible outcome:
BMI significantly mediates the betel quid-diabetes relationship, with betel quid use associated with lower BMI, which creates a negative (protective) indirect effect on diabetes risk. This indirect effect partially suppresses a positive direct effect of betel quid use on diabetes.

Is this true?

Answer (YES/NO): NO